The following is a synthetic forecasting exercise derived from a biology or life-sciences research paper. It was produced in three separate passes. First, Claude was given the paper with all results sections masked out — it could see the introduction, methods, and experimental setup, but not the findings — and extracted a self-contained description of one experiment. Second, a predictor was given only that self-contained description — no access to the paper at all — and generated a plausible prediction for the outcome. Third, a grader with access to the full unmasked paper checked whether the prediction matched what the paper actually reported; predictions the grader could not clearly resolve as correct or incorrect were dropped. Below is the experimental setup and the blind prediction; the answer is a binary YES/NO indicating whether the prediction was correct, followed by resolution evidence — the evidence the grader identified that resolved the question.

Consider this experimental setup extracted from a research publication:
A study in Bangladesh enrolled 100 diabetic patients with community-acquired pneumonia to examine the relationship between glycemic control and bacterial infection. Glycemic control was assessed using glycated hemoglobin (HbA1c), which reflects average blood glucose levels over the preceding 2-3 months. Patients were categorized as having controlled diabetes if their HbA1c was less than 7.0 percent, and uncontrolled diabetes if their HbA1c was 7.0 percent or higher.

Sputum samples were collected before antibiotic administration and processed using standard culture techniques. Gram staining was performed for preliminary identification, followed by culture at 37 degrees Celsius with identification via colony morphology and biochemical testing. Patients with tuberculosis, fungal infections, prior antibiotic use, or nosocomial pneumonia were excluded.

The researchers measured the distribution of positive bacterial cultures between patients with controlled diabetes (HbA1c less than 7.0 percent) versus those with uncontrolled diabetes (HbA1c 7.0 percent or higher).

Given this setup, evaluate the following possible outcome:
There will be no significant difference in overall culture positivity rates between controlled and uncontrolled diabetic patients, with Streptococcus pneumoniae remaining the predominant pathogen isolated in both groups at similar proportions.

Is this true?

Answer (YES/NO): NO